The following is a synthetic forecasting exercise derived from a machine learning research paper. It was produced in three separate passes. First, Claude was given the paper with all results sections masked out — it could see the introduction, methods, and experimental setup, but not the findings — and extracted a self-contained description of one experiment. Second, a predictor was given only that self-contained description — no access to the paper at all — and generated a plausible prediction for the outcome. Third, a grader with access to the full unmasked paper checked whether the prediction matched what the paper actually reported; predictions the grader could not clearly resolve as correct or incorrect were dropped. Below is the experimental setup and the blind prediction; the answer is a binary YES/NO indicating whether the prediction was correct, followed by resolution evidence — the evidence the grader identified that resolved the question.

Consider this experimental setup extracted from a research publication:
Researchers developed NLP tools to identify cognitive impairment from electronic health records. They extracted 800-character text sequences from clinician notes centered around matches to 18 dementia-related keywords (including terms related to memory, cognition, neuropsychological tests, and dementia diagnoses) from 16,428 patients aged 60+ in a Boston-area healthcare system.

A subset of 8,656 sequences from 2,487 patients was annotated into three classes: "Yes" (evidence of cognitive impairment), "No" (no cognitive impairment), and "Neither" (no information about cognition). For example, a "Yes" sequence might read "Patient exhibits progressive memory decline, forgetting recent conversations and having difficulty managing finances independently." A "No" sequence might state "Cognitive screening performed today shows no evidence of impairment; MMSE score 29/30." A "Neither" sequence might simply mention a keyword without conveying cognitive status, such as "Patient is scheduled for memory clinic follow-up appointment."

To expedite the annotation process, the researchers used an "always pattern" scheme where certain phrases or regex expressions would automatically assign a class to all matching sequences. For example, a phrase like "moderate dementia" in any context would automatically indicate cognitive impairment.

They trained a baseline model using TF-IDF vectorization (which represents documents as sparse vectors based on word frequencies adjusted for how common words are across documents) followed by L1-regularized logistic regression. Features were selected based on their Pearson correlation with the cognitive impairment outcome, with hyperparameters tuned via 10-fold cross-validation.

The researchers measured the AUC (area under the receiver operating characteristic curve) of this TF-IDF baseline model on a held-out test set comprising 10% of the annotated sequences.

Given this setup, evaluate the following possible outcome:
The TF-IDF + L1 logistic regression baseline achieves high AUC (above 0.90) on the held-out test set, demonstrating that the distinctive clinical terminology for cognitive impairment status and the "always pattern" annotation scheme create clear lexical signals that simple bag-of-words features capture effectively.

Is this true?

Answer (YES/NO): YES